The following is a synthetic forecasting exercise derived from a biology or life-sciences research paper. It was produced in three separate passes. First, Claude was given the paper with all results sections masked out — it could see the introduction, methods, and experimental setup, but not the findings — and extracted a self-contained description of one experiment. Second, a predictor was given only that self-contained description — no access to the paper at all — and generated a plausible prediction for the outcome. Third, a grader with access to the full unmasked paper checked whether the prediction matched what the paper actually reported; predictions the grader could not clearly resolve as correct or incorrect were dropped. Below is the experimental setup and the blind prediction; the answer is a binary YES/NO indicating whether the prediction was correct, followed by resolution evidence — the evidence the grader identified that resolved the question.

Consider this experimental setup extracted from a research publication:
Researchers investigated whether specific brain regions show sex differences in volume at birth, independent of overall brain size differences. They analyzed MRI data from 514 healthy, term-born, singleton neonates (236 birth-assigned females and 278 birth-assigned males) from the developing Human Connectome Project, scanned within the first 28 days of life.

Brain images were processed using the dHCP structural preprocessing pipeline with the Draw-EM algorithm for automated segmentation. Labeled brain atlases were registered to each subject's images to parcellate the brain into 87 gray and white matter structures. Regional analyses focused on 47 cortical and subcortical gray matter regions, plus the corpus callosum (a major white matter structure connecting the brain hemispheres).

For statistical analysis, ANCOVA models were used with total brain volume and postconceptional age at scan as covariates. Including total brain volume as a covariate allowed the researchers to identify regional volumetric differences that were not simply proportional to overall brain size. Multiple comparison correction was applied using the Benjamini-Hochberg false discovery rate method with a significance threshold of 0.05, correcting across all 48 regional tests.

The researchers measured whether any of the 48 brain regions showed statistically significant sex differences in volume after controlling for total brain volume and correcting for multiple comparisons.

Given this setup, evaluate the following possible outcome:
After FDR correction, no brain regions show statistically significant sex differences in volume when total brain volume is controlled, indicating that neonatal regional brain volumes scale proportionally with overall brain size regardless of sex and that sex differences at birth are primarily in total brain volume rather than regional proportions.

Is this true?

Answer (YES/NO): NO